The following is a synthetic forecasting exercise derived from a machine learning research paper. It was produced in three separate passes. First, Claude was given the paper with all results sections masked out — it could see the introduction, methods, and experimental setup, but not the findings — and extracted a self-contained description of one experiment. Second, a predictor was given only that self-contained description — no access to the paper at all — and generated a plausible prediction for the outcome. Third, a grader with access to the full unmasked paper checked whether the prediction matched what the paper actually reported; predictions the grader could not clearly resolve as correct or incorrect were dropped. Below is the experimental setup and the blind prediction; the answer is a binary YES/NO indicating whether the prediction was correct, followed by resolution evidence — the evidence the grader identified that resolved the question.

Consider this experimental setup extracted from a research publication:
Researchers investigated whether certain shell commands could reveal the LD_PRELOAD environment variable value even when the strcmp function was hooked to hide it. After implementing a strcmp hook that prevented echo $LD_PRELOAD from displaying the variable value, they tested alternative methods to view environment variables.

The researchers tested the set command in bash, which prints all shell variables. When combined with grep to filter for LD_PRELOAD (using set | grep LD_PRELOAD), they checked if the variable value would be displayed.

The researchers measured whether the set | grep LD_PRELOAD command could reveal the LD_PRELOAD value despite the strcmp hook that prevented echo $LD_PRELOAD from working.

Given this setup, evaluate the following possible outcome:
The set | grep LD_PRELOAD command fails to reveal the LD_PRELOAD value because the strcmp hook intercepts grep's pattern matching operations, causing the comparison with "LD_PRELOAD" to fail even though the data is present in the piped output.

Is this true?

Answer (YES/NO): NO